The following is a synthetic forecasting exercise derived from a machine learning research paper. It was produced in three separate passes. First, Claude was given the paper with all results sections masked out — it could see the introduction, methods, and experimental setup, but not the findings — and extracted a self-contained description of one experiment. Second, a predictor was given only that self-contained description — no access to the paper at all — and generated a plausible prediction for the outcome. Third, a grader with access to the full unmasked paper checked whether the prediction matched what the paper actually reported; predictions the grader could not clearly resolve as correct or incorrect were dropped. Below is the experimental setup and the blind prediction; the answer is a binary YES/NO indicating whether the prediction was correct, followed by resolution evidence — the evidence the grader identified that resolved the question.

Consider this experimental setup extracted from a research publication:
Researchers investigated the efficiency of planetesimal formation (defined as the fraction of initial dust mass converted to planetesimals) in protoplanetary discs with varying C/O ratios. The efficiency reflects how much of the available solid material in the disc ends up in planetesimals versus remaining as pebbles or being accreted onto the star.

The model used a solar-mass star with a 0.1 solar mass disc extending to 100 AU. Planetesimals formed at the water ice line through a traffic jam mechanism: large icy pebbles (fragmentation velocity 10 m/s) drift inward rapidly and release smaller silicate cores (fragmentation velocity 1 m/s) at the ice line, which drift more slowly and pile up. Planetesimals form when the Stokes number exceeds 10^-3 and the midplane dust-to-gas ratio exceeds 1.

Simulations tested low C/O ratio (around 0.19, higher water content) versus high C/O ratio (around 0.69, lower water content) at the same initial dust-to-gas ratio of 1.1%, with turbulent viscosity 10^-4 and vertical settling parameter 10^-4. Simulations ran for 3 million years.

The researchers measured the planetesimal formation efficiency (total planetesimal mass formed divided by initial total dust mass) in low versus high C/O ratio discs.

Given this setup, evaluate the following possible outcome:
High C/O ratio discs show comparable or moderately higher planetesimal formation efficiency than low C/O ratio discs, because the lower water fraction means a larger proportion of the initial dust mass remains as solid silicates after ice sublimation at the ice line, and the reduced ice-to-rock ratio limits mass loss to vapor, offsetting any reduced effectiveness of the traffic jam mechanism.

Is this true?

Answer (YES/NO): NO